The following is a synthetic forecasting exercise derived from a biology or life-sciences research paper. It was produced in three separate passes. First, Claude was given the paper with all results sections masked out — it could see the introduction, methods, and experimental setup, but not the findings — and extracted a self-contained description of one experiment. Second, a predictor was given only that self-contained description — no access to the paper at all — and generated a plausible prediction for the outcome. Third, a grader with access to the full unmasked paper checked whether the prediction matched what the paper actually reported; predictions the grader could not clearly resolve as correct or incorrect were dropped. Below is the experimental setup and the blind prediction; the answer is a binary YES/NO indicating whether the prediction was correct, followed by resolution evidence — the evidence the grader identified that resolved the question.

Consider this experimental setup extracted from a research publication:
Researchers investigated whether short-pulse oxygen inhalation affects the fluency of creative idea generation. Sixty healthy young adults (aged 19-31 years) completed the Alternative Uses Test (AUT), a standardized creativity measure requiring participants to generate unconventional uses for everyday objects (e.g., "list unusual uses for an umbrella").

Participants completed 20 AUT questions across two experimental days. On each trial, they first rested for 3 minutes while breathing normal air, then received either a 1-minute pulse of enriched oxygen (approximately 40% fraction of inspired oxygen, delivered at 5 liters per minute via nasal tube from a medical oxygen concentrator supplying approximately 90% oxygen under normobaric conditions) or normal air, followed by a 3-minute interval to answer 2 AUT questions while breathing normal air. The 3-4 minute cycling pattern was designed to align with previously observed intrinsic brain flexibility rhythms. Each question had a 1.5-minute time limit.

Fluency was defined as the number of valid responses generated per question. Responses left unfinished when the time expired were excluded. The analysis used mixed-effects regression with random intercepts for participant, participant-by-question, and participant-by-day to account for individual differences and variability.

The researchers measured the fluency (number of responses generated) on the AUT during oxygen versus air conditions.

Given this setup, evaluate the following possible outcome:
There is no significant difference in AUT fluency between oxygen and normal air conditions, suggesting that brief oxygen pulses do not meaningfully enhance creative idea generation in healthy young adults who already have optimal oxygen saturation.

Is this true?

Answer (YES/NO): YES